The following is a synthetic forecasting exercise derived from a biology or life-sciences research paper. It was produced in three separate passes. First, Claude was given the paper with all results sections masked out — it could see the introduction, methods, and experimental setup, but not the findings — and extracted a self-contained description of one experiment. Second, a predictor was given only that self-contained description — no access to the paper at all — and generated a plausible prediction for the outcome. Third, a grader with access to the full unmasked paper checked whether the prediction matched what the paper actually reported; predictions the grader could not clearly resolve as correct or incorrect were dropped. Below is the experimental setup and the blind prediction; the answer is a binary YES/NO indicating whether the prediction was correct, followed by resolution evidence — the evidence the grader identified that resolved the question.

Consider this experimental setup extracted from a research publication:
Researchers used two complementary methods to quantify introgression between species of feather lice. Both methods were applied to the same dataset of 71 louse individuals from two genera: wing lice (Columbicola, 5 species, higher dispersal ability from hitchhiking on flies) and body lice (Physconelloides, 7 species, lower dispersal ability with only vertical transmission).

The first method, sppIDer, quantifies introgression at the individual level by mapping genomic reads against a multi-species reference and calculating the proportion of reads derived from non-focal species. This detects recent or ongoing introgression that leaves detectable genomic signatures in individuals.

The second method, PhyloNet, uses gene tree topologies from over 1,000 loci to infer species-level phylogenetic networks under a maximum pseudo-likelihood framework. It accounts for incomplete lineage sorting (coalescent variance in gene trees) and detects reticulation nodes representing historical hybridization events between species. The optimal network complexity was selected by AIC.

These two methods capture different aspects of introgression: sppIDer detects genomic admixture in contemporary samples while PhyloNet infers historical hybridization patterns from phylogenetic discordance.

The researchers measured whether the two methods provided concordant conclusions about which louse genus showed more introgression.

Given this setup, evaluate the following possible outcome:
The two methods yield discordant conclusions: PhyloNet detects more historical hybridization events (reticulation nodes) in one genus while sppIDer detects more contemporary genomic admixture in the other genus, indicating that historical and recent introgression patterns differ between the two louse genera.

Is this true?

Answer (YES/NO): NO